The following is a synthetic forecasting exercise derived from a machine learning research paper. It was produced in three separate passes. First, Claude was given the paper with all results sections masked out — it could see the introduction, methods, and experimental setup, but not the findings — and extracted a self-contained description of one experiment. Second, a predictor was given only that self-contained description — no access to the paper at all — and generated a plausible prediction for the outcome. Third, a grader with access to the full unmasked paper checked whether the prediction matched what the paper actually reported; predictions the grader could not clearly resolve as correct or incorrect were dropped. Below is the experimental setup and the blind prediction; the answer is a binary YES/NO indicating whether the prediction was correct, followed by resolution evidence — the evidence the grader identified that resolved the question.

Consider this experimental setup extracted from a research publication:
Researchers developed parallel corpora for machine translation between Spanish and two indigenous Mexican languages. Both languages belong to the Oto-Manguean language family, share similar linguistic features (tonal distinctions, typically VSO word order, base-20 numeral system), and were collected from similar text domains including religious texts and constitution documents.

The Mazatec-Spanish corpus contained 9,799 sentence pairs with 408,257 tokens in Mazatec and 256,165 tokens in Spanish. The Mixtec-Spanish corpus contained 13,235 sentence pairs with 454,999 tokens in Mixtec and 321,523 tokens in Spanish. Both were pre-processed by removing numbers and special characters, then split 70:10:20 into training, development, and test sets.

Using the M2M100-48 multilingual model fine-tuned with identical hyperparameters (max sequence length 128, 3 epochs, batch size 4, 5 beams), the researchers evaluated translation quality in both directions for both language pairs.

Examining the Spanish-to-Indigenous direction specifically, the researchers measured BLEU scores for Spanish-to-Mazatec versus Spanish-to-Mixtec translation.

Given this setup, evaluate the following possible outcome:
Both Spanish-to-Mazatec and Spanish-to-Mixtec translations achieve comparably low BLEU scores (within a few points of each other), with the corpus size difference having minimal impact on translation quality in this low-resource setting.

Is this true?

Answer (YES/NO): YES